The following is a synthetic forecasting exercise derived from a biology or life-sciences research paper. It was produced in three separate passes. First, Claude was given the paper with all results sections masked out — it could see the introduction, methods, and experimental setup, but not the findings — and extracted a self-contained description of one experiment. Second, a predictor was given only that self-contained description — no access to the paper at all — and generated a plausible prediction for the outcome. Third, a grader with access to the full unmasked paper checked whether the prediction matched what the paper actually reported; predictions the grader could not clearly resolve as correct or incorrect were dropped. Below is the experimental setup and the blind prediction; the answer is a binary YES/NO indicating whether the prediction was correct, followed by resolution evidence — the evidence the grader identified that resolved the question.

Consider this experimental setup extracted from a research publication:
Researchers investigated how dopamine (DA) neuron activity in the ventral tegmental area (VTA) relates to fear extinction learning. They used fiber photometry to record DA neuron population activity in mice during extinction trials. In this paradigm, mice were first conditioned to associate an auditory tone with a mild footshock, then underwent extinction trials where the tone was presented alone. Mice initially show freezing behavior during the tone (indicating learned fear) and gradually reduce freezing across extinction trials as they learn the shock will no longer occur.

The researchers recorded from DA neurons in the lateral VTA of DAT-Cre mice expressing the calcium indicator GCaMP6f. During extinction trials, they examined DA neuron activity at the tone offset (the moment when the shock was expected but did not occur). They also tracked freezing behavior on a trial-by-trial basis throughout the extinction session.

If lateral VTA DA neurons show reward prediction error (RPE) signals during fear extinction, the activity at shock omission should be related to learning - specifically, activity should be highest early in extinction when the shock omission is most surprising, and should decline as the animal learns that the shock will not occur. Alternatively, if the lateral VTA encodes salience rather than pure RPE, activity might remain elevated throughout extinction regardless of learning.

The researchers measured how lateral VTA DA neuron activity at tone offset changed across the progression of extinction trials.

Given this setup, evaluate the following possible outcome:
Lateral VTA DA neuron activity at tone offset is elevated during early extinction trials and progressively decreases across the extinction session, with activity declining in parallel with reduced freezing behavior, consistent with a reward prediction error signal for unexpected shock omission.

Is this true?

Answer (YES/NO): NO